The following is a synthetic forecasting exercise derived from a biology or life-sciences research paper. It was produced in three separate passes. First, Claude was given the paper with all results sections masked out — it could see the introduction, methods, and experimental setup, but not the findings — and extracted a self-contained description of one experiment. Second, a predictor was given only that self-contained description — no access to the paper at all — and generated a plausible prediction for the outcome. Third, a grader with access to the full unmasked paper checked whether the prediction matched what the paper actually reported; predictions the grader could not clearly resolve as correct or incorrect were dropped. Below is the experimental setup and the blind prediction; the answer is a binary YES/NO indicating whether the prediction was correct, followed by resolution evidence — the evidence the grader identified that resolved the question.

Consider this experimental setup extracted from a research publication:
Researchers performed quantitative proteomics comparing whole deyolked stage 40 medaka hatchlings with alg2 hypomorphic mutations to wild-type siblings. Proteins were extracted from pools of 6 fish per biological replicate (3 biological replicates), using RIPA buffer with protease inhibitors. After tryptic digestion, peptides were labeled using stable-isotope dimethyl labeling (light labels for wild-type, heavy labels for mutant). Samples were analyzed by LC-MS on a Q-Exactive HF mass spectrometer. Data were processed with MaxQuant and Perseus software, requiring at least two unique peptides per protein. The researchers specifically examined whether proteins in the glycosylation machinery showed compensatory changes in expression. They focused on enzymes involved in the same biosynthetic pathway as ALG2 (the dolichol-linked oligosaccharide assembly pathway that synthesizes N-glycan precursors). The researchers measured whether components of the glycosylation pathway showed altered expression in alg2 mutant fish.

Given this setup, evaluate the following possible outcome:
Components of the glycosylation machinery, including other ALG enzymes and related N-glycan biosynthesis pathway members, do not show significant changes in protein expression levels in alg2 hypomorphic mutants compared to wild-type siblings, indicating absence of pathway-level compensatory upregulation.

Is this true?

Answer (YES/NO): NO